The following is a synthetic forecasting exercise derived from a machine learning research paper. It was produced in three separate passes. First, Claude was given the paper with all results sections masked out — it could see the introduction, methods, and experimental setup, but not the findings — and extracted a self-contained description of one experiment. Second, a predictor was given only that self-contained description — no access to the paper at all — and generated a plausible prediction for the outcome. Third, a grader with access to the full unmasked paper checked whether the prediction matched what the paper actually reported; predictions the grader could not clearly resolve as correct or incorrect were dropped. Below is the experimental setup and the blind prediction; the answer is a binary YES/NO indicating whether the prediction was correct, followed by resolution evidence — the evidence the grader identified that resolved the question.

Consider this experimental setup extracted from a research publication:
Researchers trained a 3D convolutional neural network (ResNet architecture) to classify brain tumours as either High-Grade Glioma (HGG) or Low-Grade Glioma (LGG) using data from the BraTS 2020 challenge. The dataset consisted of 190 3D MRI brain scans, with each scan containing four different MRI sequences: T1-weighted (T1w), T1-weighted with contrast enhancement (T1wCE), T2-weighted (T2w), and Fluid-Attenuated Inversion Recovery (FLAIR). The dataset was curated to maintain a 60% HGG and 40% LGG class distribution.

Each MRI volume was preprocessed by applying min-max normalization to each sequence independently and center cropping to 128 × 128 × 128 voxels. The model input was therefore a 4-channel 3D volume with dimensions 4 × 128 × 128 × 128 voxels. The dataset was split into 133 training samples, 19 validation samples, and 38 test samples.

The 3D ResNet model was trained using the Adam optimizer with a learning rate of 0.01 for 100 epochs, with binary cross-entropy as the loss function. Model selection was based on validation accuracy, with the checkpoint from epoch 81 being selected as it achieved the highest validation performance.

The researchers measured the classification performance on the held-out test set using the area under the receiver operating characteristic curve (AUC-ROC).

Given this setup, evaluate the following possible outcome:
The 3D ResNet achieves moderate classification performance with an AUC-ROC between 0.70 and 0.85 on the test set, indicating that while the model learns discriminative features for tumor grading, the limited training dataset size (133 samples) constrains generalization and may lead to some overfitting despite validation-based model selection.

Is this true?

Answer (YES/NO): YES